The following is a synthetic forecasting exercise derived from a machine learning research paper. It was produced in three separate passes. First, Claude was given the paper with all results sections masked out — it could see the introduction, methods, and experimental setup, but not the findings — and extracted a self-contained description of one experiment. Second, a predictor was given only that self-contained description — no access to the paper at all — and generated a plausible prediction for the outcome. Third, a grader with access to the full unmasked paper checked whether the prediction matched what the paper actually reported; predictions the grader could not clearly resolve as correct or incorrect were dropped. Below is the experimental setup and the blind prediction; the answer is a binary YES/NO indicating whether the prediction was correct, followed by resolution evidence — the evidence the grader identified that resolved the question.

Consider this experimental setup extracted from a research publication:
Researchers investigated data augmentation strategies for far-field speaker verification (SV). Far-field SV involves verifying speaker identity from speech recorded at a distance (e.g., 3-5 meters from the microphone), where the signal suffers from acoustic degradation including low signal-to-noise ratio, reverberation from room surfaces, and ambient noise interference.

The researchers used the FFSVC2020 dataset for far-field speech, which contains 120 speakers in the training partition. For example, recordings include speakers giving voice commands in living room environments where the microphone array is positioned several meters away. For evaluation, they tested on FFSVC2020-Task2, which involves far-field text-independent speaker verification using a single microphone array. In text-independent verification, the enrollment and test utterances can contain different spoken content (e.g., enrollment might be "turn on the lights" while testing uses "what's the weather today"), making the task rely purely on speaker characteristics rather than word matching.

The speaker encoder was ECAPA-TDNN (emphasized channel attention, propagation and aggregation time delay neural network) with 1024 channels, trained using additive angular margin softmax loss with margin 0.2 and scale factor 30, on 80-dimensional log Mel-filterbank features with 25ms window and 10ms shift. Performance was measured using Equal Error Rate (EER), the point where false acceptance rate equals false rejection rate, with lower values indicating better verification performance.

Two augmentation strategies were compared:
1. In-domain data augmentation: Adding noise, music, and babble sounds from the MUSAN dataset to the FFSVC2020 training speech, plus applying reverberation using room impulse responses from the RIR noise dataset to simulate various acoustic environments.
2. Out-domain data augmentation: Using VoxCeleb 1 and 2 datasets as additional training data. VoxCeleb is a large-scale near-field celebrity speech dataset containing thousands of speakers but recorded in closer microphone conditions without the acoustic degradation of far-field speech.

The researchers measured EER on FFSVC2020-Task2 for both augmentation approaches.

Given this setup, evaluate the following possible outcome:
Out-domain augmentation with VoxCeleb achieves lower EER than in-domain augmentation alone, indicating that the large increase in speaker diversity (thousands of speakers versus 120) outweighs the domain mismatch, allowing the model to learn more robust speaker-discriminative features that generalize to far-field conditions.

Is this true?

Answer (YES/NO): YES